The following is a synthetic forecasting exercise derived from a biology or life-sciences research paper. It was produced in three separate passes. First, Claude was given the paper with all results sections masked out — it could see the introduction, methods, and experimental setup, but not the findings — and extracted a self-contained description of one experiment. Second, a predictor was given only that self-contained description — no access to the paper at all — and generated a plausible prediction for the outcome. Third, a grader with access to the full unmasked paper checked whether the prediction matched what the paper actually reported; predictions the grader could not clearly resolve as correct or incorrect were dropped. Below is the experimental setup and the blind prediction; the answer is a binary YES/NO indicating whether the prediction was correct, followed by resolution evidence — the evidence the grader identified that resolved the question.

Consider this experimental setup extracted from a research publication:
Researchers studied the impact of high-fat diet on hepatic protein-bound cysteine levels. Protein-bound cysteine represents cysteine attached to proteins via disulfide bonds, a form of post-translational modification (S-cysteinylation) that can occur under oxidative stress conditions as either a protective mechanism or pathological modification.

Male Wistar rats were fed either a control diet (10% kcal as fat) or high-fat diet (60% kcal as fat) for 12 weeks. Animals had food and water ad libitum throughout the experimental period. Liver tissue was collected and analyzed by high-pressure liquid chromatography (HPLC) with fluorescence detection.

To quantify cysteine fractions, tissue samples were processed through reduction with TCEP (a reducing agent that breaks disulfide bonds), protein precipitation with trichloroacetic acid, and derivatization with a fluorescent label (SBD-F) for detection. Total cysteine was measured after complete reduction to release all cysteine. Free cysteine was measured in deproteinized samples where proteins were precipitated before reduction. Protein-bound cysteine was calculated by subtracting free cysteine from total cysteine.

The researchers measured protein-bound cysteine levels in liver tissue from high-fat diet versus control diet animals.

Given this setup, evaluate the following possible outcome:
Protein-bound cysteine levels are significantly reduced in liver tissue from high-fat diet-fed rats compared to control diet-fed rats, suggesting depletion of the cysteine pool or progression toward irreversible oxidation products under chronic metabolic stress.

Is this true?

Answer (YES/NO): YES